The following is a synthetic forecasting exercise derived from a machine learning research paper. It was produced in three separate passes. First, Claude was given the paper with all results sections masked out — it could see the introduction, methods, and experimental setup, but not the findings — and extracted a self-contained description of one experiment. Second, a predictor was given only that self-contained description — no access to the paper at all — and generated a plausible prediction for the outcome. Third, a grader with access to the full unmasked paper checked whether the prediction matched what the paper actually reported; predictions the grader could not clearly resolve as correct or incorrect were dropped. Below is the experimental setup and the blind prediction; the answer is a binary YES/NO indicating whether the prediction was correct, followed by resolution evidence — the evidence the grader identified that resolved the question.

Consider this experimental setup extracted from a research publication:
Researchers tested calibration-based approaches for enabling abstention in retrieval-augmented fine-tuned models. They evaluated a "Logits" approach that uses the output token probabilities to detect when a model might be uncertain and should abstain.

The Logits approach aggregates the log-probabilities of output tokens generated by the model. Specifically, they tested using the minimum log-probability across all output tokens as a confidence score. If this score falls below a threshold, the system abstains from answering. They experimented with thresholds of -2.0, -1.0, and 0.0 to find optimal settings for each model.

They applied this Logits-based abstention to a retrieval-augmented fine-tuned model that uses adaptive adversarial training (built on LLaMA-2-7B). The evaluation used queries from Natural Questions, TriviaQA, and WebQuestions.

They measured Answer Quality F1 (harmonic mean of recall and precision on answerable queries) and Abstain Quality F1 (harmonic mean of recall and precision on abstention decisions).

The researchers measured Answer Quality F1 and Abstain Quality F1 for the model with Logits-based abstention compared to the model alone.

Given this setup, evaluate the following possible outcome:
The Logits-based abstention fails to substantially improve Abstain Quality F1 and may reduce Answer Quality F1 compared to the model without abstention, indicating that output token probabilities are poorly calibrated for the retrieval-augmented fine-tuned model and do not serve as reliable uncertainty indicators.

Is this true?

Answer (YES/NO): NO